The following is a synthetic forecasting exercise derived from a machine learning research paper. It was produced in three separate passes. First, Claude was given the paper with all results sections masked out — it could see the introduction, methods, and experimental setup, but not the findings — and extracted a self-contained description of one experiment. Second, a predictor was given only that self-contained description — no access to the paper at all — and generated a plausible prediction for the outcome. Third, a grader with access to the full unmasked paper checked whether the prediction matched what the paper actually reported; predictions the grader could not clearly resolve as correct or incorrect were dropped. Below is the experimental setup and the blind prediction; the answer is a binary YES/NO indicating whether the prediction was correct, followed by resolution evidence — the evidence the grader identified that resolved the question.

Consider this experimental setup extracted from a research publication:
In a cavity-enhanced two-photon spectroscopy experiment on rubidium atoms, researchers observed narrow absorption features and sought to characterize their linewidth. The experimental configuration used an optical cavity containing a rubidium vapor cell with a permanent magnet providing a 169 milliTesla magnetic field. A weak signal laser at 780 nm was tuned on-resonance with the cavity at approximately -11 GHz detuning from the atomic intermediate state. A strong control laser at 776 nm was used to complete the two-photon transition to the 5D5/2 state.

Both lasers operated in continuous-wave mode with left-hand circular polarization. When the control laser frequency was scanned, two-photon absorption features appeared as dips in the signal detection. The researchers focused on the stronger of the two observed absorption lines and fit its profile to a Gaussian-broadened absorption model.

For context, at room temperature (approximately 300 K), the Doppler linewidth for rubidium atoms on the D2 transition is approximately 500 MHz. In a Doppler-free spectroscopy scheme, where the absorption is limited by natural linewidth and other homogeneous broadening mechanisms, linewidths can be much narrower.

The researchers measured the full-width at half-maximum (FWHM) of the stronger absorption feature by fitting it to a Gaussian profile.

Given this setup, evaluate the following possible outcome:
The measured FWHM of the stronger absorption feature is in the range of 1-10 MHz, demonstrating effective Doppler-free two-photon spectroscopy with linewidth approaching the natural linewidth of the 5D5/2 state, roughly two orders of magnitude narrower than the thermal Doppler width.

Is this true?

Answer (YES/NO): NO